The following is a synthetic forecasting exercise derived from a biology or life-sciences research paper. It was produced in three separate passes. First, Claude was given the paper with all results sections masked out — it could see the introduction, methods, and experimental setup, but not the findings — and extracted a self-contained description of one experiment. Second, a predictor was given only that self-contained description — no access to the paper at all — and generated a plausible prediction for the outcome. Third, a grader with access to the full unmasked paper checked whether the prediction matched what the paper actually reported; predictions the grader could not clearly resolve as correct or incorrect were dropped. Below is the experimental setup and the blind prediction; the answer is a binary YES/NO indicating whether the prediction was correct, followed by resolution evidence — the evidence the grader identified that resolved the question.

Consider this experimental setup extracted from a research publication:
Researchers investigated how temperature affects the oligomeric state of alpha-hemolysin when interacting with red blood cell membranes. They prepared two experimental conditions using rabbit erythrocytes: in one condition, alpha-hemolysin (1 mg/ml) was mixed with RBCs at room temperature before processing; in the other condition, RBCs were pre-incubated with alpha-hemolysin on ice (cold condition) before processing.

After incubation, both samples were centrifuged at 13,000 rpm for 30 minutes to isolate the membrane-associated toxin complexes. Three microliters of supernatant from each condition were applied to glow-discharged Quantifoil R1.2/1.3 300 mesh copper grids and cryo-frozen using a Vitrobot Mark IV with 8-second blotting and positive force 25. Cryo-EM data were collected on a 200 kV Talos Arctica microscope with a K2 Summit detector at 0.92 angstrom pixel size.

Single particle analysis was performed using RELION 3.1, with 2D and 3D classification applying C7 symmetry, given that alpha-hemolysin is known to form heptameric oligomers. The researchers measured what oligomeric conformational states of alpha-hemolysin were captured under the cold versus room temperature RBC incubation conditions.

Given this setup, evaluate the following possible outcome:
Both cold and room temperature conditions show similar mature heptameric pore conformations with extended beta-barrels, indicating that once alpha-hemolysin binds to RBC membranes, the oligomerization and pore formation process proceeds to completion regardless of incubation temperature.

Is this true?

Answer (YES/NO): NO